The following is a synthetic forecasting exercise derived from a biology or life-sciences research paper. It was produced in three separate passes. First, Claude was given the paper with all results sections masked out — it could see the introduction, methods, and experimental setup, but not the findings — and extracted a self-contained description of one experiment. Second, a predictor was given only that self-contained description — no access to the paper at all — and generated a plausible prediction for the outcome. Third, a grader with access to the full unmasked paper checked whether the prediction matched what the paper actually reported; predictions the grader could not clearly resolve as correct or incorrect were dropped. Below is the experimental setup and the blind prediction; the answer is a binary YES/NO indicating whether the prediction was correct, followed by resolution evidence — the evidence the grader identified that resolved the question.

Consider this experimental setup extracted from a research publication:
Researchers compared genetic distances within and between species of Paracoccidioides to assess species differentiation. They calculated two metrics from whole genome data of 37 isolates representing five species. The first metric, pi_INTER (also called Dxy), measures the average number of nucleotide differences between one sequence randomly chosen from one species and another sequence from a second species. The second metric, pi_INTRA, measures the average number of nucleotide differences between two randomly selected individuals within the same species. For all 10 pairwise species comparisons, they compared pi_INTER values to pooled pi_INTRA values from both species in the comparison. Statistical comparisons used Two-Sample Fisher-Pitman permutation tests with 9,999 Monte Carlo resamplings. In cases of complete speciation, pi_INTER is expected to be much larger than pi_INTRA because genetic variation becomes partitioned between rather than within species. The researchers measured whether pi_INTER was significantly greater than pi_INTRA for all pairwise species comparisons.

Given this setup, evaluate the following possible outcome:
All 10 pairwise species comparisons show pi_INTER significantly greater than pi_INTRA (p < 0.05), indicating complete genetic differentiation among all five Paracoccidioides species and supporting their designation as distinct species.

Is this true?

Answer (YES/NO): YES